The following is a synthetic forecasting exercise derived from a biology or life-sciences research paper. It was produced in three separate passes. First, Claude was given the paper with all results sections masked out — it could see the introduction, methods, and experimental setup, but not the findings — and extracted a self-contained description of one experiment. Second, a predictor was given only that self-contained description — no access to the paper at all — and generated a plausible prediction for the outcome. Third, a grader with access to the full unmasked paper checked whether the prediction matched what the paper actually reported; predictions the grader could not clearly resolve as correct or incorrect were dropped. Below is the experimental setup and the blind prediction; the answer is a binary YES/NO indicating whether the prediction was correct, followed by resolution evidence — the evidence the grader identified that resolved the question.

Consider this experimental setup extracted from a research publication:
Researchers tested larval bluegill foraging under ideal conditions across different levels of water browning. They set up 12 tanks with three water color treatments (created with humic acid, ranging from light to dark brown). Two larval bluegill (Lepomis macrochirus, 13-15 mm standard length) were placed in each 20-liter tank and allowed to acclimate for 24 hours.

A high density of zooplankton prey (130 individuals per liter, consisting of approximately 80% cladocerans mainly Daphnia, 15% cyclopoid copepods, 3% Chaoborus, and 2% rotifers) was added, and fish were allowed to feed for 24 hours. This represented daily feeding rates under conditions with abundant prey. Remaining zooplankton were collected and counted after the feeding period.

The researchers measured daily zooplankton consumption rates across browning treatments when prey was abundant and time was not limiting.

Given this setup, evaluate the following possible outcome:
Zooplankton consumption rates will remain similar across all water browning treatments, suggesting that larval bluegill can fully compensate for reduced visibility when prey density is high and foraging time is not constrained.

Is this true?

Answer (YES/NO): YES